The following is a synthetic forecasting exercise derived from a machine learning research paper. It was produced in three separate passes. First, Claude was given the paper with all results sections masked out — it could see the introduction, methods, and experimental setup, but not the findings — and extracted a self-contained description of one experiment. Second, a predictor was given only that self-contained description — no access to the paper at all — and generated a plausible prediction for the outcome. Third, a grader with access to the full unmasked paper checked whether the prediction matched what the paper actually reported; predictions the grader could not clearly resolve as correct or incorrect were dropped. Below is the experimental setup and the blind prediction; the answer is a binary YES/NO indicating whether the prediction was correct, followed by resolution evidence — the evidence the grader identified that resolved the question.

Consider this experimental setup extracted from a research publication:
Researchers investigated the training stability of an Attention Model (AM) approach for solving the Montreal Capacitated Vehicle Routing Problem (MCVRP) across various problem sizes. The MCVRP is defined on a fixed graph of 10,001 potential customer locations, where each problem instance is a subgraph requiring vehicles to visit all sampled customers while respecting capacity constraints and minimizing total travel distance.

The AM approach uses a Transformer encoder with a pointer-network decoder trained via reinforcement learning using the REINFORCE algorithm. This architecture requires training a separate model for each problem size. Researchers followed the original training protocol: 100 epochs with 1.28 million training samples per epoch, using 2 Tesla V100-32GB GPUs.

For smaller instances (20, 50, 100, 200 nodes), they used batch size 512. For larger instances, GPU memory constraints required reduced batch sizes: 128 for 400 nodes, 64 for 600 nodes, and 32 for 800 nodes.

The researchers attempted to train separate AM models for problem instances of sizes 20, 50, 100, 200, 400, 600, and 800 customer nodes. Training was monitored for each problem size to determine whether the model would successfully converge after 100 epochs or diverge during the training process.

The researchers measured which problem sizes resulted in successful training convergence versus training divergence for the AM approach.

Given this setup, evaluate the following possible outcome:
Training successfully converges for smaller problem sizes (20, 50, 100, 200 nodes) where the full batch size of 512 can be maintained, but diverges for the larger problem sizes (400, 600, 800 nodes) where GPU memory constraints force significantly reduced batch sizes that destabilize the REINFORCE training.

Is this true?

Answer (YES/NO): YES